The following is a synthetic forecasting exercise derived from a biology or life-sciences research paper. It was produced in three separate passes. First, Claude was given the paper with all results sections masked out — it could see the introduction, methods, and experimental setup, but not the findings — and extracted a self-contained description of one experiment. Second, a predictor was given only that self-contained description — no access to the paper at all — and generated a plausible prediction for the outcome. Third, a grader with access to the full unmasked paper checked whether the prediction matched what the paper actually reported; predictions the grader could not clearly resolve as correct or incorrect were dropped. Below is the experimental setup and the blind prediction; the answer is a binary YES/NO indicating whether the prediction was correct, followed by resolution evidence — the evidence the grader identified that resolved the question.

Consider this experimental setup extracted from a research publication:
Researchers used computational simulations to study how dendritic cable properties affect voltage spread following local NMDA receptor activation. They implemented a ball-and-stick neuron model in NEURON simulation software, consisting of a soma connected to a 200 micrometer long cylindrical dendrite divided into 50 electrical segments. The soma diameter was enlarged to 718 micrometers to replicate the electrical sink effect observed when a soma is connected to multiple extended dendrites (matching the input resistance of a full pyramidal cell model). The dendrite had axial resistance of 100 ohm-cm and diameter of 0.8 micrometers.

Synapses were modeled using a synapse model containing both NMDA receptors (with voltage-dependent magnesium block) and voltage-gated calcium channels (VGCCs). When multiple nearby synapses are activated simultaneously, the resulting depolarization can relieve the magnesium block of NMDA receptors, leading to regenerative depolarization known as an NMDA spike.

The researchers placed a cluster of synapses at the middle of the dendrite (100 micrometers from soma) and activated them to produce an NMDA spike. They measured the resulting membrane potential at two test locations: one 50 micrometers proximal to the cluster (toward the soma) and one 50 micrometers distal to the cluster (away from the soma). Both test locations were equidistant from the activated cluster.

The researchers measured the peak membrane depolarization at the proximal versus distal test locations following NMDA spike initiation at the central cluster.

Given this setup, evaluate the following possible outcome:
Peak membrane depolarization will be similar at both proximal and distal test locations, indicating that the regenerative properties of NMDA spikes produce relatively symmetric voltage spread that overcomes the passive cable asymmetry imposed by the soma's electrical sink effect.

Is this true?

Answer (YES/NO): NO